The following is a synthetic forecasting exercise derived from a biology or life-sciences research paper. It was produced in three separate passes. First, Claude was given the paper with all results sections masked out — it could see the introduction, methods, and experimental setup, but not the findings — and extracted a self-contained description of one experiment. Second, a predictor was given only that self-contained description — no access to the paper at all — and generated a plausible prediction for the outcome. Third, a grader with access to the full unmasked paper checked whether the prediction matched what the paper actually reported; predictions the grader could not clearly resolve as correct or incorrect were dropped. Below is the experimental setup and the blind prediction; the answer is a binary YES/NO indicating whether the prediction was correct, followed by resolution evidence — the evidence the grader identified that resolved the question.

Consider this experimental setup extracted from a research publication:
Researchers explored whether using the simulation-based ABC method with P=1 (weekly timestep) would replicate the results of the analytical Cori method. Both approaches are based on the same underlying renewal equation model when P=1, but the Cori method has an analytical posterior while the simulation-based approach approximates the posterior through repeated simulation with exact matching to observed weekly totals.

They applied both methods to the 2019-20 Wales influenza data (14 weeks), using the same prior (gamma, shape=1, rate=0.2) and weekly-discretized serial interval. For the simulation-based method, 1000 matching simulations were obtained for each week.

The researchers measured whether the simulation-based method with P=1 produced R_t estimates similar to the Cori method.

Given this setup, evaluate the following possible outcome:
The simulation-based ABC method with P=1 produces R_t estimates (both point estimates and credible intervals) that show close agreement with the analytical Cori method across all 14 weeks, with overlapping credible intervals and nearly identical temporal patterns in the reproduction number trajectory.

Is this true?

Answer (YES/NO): YES